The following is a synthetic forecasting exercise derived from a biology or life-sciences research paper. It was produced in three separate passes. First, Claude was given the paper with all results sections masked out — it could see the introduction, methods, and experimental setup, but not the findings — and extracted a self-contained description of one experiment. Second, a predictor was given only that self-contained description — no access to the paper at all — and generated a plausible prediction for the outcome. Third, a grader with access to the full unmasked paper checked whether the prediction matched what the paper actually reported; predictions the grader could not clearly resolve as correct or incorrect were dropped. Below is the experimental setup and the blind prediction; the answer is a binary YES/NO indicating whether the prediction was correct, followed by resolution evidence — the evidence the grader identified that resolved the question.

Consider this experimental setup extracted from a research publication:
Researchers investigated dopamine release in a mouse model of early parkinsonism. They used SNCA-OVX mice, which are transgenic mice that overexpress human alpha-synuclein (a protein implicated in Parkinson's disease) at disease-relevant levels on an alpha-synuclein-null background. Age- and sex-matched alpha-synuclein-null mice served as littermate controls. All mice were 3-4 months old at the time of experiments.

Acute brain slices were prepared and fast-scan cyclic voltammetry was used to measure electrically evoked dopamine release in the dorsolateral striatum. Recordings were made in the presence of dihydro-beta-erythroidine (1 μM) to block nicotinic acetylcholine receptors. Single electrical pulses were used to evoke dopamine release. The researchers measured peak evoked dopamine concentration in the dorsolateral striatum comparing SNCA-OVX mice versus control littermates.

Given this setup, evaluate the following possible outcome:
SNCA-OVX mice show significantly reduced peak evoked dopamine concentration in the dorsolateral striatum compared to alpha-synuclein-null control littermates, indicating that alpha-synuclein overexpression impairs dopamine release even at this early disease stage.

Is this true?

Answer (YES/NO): YES